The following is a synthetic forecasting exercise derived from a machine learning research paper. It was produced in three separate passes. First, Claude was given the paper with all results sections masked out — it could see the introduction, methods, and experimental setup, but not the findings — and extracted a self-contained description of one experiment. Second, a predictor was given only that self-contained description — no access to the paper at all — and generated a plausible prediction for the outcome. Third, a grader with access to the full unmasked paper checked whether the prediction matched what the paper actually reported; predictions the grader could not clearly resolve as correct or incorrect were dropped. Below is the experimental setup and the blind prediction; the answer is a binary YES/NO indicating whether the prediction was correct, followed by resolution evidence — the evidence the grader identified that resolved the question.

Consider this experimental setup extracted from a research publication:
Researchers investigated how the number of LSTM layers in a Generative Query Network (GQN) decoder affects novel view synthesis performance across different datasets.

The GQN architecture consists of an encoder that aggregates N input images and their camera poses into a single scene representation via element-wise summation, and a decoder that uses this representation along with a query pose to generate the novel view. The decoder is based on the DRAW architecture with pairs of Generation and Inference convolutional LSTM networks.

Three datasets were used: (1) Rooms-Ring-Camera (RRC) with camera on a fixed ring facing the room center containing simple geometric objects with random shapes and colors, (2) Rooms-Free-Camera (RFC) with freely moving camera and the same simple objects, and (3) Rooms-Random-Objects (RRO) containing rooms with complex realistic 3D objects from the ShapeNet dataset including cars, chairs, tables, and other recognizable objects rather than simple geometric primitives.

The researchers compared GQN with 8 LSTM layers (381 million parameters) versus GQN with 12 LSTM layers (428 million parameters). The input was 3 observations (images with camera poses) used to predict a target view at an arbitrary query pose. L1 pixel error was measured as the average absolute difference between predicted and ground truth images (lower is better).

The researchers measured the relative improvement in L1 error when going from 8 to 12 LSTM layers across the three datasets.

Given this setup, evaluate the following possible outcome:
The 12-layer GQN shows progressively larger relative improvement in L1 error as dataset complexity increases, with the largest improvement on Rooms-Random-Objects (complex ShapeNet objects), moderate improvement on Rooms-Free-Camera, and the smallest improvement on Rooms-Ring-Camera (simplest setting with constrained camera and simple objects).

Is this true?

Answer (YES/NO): NO